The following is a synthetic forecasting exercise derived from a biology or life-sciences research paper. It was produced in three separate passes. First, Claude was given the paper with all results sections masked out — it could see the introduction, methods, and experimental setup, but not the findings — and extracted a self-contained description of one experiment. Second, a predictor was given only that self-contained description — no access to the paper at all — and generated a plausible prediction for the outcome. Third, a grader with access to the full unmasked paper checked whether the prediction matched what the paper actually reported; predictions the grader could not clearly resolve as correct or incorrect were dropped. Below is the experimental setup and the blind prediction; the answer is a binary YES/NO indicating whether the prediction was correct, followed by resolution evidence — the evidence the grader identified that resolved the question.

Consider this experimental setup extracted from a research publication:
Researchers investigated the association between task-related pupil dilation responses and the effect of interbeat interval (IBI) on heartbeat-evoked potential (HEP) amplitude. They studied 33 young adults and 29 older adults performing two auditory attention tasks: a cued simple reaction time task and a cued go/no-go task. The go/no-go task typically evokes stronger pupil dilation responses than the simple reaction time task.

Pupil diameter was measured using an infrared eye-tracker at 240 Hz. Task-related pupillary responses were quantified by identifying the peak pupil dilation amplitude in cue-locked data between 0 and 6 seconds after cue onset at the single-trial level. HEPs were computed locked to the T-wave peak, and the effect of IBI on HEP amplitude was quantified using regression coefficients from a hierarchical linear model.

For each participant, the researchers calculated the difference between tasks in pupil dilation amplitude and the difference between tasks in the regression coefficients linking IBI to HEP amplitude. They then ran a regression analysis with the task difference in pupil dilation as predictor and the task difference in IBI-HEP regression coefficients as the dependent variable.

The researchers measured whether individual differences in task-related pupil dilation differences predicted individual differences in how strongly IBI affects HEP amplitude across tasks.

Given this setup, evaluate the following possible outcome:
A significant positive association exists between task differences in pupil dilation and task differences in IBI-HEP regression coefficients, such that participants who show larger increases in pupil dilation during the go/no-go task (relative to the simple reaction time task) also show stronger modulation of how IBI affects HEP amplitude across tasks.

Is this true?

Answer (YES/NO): YES